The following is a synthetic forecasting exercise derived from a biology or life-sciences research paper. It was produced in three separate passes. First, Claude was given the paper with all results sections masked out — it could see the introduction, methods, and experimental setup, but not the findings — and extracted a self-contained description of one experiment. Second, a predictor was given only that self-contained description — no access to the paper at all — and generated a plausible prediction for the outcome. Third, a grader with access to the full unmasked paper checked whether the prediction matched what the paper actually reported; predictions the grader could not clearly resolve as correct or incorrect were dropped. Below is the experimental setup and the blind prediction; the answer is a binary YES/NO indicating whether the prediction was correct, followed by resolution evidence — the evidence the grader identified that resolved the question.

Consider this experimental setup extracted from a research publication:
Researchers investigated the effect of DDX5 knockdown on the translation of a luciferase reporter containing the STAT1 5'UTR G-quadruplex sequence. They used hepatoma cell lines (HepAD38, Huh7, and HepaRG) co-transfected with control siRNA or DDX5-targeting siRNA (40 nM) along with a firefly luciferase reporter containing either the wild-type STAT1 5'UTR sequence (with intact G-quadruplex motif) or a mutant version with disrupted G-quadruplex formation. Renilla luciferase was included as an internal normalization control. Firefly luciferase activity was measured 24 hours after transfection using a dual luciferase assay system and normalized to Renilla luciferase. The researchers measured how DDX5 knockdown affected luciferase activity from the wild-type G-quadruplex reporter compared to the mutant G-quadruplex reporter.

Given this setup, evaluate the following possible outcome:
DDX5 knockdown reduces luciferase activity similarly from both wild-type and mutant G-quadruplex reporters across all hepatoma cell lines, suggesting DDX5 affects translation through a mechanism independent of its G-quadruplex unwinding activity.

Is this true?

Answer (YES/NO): NO